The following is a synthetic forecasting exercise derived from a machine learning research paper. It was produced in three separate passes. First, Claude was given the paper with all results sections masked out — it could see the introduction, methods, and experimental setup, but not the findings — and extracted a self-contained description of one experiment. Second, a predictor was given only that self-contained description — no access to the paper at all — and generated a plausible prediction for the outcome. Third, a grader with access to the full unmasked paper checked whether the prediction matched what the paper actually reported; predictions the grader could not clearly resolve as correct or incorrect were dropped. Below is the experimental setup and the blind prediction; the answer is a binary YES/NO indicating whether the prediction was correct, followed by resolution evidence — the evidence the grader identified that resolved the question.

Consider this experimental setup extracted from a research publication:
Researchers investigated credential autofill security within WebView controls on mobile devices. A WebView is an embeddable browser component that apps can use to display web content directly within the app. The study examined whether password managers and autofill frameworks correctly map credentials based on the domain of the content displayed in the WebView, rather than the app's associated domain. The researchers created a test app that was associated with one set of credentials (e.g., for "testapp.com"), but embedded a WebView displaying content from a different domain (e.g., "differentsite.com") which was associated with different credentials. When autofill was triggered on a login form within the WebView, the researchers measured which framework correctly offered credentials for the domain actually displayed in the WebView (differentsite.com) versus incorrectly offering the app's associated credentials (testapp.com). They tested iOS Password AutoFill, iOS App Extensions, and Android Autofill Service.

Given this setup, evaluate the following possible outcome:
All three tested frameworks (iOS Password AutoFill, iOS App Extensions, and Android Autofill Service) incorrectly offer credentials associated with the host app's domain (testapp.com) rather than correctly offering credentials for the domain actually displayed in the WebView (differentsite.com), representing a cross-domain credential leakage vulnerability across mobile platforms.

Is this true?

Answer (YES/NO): NO